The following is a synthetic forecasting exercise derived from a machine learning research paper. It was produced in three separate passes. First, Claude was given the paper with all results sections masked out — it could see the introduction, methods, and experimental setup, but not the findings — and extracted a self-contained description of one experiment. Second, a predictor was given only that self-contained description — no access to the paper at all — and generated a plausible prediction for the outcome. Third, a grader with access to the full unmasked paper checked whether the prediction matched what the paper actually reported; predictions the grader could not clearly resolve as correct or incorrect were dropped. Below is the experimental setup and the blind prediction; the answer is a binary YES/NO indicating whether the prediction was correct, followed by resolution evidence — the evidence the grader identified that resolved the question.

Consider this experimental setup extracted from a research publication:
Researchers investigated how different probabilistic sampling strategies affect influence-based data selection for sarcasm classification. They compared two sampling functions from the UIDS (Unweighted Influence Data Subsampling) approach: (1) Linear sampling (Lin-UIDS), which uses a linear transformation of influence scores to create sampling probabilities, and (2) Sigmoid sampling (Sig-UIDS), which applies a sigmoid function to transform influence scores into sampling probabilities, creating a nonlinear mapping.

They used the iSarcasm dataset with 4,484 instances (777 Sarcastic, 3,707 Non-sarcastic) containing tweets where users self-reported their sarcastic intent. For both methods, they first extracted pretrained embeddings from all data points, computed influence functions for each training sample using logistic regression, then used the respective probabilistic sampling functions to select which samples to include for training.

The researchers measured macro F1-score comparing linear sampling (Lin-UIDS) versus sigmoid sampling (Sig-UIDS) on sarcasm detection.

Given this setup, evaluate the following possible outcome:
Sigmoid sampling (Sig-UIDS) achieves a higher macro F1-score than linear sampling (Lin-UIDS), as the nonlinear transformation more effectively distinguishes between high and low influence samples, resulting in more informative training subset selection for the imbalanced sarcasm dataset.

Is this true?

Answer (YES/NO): YES